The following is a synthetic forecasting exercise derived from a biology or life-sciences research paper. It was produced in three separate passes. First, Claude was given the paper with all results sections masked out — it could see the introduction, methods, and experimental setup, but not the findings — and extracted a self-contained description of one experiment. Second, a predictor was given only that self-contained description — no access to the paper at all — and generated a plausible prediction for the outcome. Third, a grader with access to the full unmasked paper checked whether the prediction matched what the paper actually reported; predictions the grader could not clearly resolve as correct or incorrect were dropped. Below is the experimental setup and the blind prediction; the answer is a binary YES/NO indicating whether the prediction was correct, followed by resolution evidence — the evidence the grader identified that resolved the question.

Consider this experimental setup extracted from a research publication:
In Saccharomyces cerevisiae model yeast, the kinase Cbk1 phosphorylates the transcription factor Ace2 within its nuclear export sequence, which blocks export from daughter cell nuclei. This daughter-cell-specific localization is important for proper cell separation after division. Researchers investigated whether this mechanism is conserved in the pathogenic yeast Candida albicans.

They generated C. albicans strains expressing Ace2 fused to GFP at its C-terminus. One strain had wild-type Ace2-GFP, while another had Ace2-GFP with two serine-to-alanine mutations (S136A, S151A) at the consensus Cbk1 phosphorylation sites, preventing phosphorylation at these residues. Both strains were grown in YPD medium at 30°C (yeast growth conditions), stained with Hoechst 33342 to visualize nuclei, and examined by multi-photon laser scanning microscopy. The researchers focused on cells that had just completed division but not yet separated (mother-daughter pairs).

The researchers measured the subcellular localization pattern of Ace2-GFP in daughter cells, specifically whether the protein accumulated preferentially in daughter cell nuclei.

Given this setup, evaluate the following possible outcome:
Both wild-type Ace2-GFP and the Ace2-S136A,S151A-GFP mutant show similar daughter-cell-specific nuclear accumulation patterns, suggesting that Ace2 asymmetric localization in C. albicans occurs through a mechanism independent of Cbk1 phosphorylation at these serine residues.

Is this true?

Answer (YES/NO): NO